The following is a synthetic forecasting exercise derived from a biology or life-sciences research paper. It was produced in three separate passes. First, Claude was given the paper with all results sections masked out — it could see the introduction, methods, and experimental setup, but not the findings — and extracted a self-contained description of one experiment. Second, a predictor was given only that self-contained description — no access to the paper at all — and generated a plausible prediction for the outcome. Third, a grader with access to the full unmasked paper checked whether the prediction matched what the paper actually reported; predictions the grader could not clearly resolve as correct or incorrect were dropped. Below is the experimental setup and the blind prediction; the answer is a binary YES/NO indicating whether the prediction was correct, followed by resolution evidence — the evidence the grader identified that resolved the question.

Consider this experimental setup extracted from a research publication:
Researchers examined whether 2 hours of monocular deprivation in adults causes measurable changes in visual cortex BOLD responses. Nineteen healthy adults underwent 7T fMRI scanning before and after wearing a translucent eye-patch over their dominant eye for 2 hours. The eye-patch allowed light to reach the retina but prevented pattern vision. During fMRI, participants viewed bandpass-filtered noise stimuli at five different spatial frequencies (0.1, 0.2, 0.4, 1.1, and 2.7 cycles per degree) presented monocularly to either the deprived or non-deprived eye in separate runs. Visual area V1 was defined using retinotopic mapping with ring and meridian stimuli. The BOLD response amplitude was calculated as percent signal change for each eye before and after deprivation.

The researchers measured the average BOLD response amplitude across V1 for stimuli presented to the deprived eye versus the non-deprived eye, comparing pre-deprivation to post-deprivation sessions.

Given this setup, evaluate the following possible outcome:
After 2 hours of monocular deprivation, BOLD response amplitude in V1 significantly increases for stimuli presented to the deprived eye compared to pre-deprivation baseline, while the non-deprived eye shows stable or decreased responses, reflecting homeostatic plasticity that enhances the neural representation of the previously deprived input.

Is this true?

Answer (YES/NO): YES